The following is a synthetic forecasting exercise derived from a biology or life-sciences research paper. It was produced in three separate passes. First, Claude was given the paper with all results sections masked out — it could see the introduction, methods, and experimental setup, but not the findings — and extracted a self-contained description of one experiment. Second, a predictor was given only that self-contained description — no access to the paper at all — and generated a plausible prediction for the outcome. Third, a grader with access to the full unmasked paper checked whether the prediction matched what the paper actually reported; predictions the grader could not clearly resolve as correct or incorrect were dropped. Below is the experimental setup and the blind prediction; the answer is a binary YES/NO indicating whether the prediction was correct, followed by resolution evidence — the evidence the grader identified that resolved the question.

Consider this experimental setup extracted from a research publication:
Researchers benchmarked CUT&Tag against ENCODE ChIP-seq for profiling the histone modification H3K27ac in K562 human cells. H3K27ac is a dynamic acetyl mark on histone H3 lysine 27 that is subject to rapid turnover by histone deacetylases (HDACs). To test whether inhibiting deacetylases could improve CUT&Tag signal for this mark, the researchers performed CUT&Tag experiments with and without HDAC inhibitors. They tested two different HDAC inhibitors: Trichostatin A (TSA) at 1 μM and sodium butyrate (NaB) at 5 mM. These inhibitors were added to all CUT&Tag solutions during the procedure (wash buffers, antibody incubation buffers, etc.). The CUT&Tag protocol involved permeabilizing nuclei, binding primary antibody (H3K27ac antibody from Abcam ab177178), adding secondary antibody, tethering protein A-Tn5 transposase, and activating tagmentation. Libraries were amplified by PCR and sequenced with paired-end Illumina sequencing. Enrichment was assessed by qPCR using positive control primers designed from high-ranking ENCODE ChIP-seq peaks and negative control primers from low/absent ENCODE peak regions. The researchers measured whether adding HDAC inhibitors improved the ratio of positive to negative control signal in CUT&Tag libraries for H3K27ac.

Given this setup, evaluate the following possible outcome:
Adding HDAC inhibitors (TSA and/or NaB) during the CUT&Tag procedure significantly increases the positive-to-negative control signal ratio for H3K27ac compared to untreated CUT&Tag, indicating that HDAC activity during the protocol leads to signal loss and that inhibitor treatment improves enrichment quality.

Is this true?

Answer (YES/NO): NO